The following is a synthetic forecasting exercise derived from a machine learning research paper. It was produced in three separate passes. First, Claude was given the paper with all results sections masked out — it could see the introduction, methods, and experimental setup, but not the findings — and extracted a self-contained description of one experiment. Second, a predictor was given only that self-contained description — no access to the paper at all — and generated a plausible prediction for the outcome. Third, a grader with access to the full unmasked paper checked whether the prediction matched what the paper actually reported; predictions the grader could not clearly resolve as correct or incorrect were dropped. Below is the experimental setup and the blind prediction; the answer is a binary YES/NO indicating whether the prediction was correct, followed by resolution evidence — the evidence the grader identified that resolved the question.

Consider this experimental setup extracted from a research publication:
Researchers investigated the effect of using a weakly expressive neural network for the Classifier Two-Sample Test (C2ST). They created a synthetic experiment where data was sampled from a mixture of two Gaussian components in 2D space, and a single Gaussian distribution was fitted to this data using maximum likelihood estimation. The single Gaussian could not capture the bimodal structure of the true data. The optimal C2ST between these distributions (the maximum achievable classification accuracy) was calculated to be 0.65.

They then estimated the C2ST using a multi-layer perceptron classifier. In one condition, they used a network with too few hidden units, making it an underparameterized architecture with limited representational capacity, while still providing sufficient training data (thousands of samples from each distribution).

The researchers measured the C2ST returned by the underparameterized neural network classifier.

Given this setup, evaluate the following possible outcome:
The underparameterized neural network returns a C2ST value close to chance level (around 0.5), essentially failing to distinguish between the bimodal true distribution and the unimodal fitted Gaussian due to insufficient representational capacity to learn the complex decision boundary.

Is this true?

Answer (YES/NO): YES